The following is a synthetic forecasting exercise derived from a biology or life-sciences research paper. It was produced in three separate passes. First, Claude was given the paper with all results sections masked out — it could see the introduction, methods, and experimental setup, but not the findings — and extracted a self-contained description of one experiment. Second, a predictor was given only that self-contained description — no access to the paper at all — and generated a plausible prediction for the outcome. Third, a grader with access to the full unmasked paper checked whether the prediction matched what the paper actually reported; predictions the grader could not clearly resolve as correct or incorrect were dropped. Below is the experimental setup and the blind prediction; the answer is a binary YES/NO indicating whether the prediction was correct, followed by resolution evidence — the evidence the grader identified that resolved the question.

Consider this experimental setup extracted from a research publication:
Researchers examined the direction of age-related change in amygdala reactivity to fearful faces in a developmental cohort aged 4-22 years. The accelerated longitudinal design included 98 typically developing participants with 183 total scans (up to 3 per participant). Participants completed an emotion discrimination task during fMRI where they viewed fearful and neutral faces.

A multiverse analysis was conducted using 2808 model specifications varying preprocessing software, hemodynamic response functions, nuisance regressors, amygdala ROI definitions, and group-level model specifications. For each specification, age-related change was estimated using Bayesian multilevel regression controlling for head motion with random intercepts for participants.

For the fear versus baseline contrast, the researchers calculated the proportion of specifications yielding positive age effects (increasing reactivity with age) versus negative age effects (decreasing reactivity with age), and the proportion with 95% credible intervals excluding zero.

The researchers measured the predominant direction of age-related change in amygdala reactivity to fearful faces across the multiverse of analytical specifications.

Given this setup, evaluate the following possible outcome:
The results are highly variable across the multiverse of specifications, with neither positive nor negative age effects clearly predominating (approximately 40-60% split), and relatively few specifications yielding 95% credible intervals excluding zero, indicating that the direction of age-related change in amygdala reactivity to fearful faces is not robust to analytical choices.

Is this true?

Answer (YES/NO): NO